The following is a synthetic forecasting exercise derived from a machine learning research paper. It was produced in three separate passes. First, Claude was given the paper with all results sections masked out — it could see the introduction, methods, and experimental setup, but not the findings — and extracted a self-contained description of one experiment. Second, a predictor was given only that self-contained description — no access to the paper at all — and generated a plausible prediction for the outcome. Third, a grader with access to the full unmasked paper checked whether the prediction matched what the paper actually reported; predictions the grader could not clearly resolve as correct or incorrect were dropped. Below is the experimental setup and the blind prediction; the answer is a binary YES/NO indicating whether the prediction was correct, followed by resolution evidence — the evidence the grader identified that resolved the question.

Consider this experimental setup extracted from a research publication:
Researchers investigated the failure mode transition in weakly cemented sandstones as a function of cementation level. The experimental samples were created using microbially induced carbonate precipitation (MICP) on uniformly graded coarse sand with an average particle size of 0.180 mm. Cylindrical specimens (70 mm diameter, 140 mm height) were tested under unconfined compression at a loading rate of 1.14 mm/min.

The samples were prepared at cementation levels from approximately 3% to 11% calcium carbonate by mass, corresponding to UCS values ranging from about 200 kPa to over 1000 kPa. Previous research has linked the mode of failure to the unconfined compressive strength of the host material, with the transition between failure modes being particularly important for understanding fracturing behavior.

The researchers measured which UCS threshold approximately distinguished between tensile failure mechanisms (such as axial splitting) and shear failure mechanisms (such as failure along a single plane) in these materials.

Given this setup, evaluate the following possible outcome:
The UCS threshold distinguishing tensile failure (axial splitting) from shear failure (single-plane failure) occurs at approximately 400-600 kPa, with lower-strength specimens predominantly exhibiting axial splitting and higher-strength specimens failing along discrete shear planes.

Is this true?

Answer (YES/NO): NO